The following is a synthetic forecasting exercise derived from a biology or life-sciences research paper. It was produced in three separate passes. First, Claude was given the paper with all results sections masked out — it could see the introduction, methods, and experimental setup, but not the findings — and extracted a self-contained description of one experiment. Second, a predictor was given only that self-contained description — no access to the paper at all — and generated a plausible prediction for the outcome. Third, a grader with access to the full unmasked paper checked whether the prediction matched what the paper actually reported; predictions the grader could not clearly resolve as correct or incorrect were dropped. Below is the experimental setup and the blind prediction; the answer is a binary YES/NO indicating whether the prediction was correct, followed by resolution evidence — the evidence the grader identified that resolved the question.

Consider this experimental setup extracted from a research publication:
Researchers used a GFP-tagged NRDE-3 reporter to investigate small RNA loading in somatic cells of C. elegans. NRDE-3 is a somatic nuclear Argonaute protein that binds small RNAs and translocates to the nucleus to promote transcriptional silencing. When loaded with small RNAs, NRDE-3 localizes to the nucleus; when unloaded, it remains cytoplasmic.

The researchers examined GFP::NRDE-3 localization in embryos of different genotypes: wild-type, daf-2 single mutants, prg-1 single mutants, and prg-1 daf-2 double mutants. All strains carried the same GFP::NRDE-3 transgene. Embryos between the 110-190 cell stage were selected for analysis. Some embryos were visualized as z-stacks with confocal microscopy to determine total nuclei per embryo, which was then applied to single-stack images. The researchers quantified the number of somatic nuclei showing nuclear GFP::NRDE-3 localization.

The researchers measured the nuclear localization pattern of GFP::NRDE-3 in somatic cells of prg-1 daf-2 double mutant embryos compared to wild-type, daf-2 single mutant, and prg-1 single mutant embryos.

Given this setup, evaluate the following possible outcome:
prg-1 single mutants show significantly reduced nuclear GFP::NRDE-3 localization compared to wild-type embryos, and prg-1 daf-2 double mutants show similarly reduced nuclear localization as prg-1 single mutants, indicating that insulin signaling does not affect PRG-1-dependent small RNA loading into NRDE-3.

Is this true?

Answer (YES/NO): NO